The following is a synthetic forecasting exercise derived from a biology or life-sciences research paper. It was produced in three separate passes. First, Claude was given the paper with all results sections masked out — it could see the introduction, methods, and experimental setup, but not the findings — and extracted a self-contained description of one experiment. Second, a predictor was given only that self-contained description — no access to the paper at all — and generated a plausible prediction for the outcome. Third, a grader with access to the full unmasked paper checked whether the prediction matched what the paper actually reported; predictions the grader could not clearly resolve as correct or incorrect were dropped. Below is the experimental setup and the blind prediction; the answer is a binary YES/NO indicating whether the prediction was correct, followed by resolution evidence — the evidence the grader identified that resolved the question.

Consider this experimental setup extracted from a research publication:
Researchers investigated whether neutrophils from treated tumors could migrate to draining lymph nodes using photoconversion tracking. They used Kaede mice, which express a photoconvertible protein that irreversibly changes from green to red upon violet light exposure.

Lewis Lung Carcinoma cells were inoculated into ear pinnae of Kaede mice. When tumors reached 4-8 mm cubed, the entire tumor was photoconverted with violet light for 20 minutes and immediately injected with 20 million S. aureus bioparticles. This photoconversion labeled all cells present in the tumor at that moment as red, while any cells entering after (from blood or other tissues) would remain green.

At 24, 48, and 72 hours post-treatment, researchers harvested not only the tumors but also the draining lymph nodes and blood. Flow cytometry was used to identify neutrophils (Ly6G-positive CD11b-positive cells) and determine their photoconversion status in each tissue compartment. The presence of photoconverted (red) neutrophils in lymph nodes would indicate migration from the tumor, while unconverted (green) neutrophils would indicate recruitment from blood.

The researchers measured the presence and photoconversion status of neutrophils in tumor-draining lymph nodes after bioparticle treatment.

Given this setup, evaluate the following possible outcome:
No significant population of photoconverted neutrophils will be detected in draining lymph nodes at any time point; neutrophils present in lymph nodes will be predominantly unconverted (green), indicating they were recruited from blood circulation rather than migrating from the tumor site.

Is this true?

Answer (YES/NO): NO